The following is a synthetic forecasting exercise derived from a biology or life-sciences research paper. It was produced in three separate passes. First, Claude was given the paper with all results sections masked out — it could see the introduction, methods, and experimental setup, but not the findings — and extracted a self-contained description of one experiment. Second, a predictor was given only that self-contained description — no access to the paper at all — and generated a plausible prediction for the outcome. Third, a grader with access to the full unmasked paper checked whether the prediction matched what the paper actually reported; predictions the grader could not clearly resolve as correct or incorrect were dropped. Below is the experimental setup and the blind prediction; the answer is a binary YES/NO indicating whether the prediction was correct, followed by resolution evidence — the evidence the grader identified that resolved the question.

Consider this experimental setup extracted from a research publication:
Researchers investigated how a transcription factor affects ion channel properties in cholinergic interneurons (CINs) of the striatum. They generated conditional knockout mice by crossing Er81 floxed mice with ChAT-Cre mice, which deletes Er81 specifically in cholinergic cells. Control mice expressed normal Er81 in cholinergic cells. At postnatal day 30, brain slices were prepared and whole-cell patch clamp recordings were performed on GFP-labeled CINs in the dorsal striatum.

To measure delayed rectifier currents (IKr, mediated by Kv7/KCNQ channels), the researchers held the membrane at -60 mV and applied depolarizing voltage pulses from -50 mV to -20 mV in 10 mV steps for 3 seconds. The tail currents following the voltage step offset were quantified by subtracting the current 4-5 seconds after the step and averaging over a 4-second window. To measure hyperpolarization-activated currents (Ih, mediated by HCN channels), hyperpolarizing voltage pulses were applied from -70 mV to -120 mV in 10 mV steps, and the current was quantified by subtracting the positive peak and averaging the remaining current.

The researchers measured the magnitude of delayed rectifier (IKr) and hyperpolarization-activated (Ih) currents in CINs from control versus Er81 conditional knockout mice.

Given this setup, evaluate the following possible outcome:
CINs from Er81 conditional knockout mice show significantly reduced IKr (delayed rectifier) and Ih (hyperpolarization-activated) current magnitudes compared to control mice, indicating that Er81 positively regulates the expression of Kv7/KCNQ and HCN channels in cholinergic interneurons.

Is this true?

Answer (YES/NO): NO